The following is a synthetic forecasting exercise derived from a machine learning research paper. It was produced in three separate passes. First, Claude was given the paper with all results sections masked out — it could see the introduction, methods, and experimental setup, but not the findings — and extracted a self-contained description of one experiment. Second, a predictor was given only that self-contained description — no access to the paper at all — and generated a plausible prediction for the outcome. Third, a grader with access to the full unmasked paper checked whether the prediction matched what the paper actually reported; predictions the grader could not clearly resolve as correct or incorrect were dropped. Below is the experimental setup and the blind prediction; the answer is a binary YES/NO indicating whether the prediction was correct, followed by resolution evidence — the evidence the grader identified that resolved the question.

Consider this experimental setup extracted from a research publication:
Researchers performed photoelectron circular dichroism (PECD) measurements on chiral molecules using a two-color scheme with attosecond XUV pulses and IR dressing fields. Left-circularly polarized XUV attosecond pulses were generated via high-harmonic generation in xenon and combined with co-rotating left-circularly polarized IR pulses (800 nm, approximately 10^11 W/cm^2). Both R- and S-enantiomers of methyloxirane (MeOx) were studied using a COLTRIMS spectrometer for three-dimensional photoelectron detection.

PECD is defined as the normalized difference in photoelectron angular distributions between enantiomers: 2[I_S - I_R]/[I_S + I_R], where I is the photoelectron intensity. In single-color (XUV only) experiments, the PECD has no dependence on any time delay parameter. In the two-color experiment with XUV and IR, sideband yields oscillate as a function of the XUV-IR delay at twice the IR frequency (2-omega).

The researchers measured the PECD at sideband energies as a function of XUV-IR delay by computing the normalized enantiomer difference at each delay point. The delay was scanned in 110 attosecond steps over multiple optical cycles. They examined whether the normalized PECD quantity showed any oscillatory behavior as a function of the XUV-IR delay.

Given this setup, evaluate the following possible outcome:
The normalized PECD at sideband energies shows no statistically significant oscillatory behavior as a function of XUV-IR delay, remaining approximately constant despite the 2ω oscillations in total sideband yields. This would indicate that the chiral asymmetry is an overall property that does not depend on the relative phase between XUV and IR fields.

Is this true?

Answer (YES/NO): NO